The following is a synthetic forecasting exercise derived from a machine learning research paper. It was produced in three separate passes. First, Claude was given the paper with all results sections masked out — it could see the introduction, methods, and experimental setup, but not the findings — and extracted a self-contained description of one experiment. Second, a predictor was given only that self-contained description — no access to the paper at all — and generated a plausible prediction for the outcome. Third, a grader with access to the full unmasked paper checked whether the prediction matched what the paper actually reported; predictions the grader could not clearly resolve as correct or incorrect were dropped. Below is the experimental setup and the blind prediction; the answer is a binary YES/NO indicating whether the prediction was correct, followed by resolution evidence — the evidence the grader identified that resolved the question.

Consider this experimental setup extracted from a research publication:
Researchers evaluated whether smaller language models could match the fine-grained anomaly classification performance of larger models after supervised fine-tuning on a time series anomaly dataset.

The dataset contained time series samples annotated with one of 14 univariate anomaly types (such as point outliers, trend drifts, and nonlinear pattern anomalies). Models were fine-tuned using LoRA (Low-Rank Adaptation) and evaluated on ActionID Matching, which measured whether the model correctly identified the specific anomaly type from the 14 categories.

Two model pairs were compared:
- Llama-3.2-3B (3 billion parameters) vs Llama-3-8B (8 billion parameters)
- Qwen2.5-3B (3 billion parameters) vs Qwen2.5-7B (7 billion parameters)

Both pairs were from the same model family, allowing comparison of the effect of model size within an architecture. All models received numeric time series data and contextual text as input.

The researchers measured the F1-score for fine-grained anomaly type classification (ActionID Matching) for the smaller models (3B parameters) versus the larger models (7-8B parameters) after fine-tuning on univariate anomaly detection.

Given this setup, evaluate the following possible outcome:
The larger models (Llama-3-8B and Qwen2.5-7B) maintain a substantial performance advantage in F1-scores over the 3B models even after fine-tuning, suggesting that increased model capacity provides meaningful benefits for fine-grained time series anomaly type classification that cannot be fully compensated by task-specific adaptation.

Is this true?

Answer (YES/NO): YES